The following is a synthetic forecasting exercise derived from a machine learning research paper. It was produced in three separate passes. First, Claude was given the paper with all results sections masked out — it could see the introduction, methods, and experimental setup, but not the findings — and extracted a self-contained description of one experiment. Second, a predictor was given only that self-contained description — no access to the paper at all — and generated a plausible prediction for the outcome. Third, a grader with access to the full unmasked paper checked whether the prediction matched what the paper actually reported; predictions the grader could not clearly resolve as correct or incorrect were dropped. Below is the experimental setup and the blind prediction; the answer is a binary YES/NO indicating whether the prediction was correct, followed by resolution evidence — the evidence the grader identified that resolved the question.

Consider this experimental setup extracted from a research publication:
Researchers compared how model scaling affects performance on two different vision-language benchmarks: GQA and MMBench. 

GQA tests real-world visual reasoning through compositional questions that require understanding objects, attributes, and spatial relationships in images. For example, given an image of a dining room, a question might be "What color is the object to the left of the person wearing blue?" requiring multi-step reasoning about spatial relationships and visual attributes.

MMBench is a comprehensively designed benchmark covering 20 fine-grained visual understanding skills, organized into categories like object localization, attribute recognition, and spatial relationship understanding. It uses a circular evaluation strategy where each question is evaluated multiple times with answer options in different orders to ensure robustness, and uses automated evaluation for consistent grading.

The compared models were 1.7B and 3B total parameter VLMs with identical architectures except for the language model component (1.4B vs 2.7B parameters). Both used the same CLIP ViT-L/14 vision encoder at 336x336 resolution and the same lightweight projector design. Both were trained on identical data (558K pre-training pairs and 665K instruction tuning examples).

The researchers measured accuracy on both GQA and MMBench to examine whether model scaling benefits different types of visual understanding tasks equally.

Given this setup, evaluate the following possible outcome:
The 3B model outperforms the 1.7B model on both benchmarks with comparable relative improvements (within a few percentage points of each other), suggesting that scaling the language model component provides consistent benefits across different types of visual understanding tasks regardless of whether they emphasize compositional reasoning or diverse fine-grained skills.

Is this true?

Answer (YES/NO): NO